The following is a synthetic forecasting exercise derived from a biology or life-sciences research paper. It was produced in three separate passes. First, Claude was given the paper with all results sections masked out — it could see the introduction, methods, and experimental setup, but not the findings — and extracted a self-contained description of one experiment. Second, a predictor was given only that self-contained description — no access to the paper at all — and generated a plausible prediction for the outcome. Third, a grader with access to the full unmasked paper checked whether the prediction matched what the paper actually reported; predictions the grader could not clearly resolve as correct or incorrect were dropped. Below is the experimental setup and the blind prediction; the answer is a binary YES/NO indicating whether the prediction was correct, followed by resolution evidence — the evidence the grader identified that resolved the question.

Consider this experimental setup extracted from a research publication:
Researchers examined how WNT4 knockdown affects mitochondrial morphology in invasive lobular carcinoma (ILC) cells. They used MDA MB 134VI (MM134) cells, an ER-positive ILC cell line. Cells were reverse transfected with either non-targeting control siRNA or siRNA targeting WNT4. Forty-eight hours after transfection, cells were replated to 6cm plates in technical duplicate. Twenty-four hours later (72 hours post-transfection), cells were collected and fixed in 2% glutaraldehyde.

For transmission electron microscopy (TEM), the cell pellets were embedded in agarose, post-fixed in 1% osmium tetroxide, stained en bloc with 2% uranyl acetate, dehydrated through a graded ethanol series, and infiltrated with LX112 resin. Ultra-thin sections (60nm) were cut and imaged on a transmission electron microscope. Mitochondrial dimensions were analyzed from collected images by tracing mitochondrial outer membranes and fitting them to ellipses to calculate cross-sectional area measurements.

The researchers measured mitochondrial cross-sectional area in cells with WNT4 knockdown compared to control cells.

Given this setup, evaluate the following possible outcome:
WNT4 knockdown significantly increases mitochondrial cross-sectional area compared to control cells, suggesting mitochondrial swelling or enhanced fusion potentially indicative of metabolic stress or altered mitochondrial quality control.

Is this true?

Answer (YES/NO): NO